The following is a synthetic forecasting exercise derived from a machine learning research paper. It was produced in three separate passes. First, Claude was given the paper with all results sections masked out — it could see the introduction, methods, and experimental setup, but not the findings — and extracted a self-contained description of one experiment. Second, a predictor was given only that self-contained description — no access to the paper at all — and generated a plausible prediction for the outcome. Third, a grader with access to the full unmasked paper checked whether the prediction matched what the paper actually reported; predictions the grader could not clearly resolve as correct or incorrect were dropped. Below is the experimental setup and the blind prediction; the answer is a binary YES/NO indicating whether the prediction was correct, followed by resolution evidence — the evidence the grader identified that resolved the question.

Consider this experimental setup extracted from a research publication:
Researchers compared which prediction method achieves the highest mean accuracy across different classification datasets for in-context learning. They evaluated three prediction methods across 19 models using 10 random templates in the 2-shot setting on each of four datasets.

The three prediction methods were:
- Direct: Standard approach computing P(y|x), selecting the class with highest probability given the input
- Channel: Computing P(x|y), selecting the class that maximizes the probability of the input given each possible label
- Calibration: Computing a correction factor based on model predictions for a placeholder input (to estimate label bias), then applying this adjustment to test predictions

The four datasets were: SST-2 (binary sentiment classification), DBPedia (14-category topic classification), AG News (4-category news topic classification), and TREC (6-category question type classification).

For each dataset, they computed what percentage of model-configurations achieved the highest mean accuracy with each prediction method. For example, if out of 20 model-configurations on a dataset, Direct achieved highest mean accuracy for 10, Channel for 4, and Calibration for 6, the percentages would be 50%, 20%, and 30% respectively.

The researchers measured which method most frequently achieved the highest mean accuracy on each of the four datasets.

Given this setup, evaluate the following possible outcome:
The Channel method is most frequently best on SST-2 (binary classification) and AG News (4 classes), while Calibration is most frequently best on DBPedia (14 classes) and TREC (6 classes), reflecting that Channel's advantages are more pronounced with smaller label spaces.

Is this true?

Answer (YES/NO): NO